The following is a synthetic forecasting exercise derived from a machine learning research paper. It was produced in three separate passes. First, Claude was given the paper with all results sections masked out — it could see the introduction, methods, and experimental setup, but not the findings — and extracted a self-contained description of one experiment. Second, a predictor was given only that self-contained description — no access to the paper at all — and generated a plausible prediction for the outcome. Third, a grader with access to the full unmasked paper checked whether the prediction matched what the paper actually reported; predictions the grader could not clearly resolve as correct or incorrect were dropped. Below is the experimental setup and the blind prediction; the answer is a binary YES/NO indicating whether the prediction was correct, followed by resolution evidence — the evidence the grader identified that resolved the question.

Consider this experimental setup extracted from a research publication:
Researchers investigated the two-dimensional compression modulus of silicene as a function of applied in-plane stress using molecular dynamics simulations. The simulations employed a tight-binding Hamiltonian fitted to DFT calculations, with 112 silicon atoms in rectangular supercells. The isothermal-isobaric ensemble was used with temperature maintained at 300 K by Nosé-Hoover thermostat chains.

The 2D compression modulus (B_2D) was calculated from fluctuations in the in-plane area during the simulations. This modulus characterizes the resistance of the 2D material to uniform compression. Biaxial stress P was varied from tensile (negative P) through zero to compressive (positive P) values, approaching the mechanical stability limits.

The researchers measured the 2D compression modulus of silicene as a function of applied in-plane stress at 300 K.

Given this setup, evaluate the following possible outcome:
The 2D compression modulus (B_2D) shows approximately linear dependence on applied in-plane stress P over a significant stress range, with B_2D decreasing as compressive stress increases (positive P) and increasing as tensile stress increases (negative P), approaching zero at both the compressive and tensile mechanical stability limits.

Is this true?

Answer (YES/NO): NO